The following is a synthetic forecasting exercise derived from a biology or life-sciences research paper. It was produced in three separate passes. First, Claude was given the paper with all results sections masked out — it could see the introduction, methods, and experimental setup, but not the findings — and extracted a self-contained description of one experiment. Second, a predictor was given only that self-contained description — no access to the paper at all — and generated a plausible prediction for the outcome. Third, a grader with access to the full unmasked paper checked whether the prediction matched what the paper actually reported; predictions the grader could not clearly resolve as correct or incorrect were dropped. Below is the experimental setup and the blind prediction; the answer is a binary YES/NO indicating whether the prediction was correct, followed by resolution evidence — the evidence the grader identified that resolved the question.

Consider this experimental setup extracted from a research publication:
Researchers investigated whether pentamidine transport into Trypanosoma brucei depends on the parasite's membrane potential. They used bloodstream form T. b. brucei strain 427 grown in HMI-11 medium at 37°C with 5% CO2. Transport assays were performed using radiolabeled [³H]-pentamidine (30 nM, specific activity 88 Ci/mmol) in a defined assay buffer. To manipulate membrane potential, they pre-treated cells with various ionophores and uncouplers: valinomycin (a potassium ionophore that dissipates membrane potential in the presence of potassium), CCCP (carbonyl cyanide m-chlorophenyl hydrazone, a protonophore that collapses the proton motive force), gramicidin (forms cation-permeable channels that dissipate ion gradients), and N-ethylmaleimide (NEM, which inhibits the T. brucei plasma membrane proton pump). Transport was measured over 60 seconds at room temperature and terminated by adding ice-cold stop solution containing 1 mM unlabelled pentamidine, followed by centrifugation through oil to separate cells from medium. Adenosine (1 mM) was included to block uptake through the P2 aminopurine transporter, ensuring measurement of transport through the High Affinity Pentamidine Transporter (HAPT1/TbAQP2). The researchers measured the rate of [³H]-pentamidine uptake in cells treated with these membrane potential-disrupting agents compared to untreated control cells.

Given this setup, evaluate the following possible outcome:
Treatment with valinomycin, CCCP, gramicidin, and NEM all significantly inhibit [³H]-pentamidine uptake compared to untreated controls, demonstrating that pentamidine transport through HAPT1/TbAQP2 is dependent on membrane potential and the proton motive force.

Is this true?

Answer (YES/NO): YES